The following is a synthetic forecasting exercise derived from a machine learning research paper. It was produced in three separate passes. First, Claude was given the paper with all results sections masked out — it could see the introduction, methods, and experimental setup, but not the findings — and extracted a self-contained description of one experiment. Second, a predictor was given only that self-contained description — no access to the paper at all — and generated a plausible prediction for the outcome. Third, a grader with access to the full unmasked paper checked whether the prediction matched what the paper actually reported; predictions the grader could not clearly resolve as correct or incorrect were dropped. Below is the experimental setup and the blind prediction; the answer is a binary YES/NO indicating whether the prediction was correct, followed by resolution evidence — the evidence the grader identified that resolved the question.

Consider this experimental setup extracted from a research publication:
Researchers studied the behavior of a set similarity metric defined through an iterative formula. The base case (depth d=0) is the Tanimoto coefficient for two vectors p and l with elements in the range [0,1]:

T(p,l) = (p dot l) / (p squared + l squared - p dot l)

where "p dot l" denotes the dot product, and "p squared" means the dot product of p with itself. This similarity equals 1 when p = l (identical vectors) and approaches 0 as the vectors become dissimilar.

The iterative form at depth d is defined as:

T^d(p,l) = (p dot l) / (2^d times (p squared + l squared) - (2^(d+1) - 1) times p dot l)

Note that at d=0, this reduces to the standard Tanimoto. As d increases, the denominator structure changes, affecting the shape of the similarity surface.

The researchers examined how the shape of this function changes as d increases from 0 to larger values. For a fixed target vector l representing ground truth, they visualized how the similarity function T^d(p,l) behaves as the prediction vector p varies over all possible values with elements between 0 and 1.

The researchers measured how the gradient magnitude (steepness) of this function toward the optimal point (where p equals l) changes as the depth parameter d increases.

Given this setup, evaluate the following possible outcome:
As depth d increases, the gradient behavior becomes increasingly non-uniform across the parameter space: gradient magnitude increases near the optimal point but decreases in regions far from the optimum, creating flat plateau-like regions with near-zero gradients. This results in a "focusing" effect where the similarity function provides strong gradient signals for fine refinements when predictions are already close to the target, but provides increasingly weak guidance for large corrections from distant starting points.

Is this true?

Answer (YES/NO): YES